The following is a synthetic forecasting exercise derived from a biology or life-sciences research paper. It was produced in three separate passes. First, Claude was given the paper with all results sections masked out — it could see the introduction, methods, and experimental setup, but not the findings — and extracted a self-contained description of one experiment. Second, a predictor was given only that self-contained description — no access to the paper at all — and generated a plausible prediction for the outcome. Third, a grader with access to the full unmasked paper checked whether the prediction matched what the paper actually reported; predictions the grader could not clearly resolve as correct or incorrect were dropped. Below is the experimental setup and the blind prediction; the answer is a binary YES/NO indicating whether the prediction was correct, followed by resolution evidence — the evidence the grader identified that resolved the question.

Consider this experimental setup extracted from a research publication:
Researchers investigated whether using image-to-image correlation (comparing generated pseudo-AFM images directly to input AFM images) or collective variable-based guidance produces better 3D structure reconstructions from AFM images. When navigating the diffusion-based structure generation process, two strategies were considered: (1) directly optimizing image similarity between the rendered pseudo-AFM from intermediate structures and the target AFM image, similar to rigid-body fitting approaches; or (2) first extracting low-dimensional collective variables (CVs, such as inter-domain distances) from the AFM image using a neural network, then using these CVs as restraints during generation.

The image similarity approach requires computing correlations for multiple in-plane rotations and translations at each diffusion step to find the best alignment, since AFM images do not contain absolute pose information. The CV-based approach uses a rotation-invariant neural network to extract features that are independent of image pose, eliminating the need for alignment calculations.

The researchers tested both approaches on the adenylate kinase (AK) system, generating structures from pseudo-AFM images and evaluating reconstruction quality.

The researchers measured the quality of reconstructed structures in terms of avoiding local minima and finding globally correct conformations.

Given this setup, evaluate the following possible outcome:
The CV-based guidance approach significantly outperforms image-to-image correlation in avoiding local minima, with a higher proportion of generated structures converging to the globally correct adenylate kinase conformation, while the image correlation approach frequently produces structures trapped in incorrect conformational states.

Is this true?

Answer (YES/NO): YES